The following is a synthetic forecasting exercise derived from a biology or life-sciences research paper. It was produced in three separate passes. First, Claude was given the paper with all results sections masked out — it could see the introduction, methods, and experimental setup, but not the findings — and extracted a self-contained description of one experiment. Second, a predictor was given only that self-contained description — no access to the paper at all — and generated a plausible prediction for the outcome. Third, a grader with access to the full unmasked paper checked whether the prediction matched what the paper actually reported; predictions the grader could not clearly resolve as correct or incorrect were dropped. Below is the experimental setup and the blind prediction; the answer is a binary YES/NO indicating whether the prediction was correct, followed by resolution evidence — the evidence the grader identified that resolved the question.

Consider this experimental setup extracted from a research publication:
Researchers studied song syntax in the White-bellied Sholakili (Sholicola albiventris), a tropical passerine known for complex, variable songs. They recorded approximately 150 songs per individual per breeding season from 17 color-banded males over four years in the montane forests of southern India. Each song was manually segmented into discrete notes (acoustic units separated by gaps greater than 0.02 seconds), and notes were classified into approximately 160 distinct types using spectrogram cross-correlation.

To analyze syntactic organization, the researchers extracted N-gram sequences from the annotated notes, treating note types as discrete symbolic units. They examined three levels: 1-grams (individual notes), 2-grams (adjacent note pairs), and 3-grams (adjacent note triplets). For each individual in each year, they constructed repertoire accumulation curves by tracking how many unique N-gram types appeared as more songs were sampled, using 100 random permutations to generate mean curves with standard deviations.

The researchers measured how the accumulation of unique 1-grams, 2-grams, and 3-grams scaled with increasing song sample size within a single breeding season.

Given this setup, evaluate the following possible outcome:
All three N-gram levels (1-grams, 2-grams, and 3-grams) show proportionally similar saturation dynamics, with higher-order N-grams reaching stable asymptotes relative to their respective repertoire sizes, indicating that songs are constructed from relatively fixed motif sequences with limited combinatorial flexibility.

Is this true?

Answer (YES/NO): NO